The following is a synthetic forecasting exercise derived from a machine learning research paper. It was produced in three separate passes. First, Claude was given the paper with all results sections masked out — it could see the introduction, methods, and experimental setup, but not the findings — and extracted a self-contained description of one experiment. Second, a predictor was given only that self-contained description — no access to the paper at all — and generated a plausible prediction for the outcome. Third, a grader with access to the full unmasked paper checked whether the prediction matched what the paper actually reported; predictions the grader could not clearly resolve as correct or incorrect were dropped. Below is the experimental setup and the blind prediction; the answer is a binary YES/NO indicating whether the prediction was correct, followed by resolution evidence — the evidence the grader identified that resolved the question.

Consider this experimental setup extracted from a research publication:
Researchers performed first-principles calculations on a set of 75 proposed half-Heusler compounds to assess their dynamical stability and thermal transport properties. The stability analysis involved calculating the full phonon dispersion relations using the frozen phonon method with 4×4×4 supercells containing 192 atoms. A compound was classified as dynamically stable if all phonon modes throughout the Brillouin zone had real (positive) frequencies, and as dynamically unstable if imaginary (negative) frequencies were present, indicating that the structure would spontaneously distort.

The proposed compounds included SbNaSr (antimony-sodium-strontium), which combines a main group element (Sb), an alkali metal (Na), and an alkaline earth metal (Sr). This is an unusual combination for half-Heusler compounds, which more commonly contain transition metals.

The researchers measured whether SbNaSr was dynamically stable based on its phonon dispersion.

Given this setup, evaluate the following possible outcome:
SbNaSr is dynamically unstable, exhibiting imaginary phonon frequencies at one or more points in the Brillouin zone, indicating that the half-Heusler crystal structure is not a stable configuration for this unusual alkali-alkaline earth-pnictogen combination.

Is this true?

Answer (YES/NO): YES